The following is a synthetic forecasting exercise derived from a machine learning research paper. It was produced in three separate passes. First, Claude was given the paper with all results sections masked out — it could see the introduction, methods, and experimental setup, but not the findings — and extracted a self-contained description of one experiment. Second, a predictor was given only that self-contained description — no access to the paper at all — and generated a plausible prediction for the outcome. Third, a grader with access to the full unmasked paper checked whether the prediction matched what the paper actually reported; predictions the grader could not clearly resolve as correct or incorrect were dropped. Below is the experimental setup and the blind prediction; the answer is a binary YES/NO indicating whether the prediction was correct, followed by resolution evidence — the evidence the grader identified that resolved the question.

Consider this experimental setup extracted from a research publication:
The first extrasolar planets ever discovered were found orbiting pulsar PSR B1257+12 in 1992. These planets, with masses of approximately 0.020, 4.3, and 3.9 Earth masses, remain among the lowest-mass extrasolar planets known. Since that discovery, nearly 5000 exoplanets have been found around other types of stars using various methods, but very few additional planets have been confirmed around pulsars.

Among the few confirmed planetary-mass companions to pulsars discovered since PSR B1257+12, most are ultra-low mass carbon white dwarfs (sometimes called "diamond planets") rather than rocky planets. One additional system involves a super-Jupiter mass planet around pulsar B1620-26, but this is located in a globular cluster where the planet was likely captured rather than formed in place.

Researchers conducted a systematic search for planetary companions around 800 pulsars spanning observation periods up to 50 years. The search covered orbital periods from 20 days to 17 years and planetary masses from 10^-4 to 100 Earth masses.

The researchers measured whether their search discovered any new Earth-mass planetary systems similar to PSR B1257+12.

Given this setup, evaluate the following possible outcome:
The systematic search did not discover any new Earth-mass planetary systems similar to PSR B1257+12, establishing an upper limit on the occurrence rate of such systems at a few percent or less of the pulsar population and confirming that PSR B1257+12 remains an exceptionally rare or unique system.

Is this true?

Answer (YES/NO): YES